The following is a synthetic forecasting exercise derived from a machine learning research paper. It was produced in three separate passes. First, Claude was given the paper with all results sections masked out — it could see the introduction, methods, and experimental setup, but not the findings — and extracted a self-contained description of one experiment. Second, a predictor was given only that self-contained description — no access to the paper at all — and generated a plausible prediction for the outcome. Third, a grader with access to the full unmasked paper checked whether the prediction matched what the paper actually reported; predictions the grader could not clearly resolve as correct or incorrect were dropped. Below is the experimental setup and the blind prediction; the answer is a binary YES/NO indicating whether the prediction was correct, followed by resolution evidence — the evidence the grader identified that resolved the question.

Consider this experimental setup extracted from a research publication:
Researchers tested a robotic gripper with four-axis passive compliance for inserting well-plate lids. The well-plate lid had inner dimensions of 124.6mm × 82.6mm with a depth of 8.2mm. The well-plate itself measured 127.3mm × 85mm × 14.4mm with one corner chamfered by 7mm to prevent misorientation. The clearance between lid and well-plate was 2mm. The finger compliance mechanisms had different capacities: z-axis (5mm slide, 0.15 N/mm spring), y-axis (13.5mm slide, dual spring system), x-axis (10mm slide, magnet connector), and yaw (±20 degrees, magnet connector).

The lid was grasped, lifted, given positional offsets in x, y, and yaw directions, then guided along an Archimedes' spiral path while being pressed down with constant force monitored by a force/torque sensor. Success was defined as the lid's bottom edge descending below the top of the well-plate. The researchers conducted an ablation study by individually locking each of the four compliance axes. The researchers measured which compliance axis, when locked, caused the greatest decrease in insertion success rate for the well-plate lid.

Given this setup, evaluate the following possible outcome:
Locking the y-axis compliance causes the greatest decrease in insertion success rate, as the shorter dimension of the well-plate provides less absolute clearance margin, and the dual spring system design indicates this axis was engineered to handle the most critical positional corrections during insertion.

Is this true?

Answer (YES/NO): YES